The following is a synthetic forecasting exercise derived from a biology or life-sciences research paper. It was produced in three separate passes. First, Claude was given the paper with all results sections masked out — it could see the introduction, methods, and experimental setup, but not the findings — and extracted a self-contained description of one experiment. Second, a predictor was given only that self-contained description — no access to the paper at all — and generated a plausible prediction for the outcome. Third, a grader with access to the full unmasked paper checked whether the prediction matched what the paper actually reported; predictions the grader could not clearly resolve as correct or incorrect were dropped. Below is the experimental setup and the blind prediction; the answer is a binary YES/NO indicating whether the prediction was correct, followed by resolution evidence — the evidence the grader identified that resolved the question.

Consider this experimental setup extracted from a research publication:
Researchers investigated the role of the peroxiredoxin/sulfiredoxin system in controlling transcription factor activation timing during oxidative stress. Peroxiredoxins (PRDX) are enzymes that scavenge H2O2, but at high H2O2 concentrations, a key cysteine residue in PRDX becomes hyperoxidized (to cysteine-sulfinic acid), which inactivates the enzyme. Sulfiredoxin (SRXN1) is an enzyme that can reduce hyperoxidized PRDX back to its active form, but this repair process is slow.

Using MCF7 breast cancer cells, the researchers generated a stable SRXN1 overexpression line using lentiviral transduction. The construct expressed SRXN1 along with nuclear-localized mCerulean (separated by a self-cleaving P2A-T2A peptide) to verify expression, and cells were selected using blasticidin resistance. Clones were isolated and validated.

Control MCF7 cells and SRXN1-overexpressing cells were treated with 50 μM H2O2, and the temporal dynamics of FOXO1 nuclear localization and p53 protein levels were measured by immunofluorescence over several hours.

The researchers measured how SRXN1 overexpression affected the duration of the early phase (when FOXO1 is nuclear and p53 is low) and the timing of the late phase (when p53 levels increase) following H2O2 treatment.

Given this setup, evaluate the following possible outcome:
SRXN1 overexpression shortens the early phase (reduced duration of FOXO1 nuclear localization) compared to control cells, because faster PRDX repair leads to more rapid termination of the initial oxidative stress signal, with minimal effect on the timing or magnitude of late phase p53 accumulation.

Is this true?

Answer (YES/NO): NO